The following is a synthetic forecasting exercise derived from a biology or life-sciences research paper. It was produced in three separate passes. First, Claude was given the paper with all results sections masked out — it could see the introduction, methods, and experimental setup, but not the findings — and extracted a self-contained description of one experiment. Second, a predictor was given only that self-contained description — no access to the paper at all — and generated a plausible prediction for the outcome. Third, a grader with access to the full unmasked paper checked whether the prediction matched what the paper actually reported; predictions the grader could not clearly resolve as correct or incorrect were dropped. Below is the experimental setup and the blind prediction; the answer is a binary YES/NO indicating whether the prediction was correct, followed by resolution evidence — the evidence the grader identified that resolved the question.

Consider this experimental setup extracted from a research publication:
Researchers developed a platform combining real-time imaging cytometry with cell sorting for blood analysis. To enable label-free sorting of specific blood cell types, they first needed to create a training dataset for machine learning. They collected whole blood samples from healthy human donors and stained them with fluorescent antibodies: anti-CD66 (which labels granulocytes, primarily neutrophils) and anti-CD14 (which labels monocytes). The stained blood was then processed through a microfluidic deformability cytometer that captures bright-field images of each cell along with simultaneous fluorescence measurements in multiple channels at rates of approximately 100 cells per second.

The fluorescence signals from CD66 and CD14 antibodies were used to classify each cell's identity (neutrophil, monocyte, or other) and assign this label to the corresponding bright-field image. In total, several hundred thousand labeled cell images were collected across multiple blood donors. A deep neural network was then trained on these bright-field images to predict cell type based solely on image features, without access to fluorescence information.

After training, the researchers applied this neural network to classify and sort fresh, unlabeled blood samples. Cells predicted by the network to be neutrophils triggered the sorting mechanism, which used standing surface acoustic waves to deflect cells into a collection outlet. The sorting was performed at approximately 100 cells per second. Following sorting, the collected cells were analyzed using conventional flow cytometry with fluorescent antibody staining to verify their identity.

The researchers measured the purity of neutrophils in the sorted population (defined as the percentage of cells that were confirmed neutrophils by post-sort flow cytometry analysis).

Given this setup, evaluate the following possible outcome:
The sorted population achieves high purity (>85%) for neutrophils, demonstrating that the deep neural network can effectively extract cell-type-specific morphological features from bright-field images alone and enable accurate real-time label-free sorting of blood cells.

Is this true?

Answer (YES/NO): YES